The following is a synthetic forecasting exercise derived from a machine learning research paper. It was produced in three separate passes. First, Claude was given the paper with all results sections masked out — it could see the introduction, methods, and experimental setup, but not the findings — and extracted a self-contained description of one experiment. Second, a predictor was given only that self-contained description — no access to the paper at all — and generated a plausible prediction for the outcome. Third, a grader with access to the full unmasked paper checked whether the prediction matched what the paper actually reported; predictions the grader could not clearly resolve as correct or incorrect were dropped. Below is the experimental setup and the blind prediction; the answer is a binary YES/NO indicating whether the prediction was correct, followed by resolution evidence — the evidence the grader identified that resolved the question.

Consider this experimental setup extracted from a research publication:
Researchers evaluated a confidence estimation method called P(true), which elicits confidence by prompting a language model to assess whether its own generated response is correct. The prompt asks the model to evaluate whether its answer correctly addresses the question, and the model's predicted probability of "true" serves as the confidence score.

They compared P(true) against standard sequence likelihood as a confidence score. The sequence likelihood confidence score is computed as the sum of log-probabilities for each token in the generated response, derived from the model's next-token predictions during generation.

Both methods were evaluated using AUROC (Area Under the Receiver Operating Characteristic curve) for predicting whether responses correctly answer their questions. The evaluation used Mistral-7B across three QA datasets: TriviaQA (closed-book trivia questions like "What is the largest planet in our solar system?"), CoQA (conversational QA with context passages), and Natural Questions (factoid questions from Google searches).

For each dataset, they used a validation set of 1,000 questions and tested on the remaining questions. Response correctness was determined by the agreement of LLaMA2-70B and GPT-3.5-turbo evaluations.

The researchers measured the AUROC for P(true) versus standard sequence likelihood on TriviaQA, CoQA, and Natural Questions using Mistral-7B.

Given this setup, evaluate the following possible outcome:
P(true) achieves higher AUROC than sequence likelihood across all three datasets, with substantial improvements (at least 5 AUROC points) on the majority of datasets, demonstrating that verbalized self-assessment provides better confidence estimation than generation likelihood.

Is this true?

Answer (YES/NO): NO